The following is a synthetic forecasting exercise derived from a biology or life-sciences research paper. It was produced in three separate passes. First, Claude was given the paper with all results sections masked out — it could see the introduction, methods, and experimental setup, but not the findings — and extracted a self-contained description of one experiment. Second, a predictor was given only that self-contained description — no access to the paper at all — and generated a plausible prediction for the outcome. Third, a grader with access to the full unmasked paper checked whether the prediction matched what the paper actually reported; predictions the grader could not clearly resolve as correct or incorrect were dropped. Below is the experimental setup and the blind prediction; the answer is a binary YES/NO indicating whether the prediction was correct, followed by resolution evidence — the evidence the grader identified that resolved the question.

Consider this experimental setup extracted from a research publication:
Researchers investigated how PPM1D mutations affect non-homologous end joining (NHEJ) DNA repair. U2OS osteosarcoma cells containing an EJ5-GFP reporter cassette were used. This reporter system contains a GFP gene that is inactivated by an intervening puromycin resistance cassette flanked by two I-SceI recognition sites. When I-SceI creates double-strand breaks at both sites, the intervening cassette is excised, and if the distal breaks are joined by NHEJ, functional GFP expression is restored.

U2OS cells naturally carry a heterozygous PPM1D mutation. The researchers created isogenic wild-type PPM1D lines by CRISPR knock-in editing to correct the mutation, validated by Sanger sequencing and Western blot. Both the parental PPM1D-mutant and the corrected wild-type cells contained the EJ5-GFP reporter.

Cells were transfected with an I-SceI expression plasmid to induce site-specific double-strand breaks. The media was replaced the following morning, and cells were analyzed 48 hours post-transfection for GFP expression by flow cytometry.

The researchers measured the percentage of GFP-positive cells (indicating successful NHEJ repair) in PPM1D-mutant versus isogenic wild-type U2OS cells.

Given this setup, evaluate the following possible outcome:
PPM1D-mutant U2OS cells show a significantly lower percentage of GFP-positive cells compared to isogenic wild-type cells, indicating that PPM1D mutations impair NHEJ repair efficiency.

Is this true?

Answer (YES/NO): YES